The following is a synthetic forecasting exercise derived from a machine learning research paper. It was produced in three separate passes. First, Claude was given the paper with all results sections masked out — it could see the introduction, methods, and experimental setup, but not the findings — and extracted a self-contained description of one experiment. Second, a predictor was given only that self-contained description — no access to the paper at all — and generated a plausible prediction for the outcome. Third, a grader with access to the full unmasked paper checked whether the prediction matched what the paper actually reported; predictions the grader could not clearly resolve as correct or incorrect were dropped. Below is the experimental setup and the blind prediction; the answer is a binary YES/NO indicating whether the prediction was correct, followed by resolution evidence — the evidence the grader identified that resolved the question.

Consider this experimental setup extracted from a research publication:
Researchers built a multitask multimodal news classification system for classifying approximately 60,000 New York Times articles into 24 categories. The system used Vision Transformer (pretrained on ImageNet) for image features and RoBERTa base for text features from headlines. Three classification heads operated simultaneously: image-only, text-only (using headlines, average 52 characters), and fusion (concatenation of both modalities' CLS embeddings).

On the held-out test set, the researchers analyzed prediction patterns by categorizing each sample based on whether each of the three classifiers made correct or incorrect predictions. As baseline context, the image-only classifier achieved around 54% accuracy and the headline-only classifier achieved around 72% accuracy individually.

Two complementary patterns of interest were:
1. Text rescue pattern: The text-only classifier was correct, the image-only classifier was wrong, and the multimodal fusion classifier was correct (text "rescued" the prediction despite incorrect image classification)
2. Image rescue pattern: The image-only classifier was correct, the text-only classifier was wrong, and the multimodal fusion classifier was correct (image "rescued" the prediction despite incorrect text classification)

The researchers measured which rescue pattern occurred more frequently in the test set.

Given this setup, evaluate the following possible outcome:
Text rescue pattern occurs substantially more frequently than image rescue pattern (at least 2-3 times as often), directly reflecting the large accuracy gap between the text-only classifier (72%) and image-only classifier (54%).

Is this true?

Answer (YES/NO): YES